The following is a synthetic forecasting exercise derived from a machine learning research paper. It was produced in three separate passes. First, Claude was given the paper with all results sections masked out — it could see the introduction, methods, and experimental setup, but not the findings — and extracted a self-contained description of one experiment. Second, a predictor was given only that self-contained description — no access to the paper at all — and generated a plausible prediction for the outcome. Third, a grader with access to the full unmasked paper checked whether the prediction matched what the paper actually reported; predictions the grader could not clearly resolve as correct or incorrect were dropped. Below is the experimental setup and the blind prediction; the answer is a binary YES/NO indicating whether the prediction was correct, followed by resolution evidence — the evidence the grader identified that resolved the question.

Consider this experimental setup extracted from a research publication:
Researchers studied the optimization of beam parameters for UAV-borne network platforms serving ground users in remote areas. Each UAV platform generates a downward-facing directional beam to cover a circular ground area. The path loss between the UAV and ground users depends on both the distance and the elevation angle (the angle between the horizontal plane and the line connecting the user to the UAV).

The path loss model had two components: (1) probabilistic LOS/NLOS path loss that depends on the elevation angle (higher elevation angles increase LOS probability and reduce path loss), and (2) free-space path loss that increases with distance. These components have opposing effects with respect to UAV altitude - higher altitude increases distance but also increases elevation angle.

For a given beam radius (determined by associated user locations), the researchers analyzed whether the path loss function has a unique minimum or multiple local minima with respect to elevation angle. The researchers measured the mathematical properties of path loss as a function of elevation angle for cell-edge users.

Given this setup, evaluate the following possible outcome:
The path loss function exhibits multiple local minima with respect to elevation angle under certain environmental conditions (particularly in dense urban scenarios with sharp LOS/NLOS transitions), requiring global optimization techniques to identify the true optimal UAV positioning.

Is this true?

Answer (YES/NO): NO